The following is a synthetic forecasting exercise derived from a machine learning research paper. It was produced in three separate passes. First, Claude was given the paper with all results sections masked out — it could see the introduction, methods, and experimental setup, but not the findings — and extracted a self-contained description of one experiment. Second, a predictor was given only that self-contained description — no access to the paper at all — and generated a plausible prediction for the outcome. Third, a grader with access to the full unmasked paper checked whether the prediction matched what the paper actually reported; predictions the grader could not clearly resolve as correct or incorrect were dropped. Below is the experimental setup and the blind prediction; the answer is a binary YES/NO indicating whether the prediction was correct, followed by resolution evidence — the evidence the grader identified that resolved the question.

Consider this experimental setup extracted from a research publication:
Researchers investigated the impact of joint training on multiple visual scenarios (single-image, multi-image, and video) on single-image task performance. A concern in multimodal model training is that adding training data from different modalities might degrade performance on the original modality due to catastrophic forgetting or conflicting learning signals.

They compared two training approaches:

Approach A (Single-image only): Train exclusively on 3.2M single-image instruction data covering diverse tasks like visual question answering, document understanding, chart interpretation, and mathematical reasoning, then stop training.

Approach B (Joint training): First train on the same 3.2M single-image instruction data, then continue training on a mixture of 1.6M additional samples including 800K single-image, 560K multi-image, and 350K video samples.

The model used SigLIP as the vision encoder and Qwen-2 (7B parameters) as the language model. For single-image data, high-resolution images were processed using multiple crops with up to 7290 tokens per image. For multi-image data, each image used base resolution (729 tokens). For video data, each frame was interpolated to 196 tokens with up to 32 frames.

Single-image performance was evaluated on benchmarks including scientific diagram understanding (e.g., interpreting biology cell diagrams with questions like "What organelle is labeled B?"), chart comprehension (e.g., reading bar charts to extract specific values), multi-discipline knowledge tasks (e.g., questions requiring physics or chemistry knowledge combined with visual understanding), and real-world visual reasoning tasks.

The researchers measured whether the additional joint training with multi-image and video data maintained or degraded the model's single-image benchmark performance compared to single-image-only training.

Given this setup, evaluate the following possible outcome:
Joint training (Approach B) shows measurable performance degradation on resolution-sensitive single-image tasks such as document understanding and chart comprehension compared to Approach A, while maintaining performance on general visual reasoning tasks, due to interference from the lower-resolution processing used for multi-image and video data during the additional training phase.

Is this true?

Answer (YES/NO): NO